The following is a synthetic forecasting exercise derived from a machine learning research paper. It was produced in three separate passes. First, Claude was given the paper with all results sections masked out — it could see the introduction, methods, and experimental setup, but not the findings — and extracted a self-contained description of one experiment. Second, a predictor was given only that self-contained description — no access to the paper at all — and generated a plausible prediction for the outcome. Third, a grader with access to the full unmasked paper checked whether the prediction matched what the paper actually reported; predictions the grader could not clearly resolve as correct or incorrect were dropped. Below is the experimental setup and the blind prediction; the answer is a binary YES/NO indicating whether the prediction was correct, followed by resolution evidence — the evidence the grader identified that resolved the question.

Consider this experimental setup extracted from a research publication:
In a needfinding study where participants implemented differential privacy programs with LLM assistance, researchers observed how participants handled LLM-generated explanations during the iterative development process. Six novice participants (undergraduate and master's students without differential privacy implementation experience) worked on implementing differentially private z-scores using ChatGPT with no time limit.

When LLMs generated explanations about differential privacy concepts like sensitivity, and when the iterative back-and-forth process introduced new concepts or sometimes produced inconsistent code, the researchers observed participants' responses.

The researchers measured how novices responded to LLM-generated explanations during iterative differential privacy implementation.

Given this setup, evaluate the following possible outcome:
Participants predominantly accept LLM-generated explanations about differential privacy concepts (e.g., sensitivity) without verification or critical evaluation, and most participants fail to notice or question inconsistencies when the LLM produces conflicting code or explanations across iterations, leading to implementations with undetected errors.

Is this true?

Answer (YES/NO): NO